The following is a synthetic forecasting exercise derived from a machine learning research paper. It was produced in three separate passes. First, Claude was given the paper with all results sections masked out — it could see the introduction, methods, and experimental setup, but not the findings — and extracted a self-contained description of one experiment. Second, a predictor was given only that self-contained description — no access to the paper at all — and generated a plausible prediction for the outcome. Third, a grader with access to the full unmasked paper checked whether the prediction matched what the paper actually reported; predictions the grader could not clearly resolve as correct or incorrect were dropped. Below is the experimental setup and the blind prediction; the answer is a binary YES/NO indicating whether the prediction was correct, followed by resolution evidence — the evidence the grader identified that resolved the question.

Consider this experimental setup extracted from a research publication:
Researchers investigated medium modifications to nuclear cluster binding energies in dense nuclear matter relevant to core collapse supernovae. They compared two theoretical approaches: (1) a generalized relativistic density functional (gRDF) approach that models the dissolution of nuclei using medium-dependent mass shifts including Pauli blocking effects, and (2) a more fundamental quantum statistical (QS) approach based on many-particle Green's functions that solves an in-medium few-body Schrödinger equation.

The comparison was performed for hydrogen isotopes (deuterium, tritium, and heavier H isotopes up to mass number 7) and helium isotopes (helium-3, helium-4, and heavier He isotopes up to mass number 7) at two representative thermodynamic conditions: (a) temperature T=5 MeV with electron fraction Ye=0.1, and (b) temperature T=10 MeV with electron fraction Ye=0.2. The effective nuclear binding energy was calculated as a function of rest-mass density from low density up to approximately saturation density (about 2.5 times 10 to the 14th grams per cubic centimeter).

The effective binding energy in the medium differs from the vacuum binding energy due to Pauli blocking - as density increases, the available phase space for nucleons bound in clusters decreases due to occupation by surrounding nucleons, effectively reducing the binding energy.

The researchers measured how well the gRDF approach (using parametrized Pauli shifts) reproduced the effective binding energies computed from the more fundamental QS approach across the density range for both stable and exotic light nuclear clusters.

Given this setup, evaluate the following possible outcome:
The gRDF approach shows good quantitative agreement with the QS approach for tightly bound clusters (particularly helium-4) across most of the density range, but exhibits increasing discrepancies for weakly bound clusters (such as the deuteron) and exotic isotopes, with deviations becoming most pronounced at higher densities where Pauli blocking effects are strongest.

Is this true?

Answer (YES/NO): NO